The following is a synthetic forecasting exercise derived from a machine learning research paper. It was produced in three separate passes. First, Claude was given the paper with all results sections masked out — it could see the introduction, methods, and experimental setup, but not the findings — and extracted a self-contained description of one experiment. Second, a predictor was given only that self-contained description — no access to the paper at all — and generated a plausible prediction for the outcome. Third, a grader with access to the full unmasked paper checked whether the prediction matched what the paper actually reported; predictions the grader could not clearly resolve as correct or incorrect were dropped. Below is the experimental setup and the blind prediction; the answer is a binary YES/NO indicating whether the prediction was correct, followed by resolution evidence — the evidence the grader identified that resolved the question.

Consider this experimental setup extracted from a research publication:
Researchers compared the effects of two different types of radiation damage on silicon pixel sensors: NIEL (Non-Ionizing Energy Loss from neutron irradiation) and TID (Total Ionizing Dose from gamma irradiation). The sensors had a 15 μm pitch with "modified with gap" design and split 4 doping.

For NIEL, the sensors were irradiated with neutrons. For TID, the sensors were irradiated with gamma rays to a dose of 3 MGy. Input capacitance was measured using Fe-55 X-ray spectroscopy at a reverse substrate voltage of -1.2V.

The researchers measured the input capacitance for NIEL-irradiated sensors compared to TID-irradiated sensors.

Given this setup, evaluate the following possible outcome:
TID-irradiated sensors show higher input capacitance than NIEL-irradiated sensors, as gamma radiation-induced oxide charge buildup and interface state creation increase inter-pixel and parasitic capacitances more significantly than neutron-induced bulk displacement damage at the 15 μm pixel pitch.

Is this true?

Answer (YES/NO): YES